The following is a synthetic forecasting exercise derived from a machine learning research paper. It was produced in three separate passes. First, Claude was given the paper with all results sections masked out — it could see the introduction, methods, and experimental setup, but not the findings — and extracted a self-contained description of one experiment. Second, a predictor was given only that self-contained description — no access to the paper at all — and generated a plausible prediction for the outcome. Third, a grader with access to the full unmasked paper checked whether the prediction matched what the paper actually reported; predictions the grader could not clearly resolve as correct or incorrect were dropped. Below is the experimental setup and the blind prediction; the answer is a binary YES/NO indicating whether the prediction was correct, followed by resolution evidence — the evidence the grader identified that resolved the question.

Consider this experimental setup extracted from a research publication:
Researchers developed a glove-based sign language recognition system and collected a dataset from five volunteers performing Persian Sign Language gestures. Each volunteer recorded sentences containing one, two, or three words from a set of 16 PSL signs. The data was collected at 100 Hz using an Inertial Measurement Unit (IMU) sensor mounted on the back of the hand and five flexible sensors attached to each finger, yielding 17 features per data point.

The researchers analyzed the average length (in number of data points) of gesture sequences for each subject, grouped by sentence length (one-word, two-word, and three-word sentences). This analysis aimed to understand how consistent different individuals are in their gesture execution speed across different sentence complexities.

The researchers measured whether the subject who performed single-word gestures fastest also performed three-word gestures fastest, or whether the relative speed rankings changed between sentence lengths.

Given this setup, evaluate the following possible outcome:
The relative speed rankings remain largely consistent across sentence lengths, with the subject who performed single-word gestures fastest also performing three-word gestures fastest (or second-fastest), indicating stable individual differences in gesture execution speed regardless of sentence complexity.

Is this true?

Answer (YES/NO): NO